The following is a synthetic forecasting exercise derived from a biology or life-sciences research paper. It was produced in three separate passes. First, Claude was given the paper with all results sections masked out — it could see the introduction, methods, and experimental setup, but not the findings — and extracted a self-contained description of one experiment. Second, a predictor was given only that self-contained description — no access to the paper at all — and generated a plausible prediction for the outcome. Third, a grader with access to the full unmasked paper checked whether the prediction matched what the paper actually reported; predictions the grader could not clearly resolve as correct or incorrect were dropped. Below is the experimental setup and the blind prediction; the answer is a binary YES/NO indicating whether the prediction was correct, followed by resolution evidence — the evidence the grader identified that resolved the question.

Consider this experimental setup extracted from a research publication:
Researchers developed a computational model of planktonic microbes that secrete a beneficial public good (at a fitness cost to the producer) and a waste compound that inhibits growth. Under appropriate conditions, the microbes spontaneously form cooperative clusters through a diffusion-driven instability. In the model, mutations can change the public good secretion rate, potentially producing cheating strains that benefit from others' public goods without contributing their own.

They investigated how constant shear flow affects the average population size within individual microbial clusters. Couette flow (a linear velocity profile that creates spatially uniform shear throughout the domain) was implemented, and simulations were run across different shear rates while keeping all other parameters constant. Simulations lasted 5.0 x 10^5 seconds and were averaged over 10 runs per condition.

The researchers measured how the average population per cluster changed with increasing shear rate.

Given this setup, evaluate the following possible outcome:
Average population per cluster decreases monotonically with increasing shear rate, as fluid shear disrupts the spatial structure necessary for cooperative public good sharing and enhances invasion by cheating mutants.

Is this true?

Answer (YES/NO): NO